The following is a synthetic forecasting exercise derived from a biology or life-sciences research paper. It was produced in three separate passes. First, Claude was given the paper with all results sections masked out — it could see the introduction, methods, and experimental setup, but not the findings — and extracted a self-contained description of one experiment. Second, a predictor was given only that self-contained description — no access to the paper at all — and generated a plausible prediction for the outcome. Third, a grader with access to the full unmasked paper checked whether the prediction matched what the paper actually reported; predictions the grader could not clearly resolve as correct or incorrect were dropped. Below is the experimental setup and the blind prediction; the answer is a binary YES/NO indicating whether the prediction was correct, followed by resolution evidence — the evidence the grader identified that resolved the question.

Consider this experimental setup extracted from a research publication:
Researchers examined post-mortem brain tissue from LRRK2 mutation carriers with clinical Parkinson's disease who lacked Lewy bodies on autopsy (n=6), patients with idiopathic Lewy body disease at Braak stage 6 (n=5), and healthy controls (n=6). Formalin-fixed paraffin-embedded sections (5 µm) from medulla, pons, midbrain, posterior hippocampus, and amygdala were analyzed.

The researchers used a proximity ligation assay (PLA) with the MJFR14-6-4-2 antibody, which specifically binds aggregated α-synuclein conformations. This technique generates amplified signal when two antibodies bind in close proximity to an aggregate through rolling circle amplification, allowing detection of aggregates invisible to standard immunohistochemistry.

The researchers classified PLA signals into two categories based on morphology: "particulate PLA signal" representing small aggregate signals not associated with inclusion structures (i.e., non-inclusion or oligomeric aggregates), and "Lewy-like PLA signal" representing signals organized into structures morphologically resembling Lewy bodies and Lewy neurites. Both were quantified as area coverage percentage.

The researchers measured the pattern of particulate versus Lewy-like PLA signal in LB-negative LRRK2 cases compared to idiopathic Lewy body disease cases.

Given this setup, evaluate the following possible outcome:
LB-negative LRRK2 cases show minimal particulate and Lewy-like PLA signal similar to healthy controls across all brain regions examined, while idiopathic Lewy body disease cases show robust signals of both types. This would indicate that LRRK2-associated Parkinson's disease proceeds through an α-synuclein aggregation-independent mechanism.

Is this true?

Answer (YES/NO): NO